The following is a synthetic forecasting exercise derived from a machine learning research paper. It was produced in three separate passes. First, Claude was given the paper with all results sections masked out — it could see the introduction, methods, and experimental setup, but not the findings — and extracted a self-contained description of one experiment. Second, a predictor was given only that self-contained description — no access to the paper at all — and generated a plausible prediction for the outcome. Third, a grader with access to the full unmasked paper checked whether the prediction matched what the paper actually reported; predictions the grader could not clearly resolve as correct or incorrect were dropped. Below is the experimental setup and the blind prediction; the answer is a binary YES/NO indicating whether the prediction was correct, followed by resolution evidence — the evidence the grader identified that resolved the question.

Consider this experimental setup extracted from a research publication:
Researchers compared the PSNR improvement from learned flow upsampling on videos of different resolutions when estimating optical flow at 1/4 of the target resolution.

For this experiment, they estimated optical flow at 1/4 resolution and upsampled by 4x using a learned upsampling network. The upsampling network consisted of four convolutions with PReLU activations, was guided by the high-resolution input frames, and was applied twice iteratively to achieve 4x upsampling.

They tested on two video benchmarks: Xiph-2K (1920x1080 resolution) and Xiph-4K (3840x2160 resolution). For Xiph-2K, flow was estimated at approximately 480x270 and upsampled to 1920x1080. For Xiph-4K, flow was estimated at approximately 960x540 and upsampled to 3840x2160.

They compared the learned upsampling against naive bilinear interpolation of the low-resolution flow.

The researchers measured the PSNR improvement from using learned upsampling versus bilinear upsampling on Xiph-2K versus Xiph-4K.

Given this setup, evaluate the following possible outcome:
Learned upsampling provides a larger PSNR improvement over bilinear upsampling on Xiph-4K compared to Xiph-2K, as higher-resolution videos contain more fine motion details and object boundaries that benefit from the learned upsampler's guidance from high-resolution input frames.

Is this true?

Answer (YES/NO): NO